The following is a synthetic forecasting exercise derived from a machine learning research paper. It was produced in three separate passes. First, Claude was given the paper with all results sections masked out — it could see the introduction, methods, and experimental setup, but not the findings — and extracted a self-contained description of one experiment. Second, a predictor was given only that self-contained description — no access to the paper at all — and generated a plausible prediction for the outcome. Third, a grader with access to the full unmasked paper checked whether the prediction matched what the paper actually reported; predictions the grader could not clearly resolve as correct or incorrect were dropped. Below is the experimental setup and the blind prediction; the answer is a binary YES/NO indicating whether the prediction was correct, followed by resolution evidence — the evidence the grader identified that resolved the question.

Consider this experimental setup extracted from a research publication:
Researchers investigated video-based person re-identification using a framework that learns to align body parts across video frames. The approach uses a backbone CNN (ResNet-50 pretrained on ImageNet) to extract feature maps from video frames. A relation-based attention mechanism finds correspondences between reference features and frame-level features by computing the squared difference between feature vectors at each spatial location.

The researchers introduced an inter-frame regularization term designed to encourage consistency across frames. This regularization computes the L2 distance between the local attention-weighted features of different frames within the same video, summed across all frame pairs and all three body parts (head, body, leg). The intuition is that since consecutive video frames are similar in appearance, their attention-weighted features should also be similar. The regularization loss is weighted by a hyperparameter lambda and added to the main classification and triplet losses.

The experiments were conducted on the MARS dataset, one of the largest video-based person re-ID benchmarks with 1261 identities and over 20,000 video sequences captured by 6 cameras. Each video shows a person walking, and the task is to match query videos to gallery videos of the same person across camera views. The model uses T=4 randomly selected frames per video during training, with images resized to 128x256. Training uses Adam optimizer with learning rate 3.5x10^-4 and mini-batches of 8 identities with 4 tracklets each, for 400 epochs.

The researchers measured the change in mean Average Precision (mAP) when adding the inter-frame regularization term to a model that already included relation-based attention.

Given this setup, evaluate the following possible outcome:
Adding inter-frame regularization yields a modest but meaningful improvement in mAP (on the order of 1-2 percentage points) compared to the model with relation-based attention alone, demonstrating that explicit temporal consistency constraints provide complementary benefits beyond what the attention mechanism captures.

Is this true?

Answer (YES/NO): NO